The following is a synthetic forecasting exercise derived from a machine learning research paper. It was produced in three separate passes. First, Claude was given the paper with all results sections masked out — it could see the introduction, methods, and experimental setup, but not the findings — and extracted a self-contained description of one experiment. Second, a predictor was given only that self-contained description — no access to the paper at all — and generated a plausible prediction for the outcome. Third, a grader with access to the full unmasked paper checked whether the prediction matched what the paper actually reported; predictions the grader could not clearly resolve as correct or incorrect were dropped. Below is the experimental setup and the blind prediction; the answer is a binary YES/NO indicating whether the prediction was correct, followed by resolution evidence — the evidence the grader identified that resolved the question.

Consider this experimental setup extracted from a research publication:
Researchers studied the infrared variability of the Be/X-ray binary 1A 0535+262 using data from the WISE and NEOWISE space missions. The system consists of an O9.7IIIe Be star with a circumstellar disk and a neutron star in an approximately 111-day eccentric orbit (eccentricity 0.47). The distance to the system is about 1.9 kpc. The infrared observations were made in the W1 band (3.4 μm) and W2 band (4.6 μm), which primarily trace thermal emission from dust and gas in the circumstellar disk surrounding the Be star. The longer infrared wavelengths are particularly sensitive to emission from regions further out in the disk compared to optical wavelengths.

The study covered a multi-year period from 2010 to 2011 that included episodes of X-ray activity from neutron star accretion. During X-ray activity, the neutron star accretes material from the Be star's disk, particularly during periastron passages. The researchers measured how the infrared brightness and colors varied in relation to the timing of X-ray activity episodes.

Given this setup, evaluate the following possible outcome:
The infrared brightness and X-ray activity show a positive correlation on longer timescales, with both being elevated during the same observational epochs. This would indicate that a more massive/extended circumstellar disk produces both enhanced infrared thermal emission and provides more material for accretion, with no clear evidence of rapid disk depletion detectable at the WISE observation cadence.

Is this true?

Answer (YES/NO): NO